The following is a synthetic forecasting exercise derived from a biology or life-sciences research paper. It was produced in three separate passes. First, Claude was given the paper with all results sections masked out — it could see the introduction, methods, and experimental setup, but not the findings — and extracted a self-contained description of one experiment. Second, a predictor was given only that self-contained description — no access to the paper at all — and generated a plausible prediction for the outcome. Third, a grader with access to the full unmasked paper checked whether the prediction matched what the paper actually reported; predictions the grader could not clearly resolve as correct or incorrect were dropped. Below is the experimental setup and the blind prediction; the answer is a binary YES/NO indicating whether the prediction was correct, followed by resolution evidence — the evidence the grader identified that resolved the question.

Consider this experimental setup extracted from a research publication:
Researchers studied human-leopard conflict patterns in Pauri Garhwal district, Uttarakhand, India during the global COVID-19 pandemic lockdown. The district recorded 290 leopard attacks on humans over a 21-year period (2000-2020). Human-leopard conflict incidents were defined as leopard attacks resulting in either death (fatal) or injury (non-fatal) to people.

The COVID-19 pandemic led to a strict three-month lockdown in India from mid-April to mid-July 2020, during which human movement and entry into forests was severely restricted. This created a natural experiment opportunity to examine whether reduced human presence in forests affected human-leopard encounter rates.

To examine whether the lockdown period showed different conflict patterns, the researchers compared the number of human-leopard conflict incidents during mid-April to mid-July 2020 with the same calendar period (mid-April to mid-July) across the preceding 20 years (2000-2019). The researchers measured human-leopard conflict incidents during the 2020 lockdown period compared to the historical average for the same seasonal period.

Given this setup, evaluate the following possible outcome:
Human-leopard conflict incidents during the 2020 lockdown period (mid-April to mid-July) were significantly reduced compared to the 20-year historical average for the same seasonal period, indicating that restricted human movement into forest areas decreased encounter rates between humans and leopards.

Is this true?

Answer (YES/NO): YES